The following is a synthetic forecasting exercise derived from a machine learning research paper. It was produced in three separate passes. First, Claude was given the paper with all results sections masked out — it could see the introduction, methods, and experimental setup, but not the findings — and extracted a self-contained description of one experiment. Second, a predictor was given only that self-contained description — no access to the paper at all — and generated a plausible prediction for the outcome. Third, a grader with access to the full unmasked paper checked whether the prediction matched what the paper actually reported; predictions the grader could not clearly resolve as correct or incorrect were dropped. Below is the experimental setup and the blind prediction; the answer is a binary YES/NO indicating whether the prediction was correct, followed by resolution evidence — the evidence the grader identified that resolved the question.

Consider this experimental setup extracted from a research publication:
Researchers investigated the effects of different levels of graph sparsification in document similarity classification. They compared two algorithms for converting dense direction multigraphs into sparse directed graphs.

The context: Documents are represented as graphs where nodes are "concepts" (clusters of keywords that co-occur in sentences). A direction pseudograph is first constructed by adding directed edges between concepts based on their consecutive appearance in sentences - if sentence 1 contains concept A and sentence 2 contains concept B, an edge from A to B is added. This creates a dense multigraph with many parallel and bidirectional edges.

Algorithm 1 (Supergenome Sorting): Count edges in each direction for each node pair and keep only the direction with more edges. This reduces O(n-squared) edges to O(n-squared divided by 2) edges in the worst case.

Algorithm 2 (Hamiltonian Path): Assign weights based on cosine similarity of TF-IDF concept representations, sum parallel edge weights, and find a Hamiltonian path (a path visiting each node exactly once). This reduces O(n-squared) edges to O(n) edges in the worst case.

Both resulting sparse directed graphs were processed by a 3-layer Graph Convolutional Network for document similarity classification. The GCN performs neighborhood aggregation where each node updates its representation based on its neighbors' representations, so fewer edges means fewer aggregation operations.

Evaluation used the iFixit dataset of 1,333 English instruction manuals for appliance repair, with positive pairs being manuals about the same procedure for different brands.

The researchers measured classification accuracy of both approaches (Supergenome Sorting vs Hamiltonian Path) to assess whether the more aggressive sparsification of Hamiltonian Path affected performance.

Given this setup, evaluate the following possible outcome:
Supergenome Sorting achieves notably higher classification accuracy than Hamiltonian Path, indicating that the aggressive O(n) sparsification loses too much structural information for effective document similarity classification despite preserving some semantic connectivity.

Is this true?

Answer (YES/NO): NO